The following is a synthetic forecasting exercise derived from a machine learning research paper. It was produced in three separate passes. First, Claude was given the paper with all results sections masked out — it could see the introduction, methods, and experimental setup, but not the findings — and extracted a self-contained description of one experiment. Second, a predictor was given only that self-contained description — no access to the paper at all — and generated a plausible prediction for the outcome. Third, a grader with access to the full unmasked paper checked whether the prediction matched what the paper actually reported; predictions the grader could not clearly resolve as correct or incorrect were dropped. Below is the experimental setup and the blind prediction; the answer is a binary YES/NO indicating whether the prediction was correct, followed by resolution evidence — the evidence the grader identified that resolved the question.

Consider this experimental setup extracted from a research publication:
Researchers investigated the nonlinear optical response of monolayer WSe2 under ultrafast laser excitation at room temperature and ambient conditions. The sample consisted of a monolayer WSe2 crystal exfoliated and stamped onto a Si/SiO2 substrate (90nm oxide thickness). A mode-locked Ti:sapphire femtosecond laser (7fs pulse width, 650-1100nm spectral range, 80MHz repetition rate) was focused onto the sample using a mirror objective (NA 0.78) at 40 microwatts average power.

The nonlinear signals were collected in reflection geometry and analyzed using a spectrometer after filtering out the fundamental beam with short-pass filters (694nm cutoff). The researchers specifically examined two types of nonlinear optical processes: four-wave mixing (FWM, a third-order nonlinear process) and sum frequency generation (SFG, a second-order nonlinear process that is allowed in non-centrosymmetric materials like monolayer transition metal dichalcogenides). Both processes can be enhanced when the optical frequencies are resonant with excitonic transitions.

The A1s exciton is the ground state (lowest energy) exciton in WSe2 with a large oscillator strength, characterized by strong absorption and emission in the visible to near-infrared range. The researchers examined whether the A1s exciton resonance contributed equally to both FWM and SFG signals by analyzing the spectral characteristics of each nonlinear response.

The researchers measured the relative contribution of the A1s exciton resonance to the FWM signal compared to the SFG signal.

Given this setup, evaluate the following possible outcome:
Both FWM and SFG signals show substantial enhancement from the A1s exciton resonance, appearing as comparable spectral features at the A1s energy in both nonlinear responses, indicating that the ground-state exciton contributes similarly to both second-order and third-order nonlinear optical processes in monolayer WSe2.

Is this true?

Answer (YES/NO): NO